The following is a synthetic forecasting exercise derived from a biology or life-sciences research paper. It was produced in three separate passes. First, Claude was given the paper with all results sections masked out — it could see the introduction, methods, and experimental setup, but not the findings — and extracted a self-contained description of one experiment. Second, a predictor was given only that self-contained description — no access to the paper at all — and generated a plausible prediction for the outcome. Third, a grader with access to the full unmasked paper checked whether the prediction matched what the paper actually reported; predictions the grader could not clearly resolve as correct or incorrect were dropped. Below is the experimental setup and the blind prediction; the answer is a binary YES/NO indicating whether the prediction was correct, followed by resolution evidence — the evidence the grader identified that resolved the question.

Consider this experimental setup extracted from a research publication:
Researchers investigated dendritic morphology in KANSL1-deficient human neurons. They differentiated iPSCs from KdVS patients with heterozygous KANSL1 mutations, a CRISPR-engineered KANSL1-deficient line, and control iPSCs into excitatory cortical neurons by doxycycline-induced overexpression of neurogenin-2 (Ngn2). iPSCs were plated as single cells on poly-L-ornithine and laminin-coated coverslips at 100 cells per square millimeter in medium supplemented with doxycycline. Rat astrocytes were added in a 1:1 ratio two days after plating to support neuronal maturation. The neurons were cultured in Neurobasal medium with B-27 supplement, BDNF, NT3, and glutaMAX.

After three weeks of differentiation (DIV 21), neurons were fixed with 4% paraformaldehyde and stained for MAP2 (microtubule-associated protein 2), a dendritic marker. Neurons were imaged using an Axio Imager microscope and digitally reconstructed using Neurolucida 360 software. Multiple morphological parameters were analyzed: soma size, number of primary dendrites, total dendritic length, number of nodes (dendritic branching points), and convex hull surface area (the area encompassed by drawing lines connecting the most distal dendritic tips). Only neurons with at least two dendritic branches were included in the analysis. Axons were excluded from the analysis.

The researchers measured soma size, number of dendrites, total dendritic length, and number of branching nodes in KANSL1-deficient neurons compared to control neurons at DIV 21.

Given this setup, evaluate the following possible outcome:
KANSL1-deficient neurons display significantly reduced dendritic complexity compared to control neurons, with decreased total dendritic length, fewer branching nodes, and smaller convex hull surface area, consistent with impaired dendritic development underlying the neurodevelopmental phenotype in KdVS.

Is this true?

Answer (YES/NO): NO